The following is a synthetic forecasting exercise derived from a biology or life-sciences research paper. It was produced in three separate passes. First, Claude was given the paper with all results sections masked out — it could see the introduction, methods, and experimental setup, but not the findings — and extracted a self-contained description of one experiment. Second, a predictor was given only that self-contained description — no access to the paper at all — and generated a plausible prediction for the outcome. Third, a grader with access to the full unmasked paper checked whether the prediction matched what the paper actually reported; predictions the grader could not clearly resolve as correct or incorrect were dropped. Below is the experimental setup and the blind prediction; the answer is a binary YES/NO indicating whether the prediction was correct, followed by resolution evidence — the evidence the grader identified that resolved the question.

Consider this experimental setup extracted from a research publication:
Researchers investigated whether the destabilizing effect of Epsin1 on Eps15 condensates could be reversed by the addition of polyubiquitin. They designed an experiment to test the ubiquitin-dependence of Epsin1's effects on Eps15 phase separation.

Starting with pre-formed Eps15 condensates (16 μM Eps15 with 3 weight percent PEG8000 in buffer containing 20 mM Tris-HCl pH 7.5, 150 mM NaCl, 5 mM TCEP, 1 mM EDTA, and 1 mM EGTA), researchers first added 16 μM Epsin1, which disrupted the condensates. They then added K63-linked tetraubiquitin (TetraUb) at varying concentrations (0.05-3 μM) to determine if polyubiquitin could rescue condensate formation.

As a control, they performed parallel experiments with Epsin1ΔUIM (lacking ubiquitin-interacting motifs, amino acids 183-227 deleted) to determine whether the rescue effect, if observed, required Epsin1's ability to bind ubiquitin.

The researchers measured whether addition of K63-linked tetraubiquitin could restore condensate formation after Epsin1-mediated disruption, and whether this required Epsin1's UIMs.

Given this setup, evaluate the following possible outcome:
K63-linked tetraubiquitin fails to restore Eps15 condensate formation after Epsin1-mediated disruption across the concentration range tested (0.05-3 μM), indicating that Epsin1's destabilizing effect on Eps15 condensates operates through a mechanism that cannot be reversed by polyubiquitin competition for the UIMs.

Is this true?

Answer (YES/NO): NO